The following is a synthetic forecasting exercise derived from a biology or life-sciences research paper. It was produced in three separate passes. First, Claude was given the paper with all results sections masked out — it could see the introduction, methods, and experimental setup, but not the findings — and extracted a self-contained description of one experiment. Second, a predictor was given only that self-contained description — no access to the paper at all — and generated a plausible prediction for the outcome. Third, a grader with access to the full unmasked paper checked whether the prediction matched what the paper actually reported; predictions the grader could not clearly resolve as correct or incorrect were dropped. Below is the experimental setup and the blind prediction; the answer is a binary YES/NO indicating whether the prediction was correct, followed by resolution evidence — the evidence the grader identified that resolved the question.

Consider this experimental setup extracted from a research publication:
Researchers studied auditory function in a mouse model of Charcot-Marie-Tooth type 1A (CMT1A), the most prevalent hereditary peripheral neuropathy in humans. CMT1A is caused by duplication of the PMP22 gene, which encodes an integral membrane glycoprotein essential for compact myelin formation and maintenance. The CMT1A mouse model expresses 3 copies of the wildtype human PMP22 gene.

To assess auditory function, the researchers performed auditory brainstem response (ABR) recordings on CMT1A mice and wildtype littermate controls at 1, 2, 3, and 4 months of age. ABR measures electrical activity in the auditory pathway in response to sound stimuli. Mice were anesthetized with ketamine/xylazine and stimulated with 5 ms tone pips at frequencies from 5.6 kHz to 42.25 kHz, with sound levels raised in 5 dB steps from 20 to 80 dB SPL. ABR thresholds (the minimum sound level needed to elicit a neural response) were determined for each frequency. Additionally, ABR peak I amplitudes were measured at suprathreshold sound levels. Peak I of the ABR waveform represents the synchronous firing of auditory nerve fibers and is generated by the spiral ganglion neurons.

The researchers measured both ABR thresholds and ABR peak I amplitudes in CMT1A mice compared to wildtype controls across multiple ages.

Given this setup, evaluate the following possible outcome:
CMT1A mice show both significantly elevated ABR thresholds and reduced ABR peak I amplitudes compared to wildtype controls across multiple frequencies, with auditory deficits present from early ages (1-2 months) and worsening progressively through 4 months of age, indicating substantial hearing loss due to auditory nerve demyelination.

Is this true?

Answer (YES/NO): NO